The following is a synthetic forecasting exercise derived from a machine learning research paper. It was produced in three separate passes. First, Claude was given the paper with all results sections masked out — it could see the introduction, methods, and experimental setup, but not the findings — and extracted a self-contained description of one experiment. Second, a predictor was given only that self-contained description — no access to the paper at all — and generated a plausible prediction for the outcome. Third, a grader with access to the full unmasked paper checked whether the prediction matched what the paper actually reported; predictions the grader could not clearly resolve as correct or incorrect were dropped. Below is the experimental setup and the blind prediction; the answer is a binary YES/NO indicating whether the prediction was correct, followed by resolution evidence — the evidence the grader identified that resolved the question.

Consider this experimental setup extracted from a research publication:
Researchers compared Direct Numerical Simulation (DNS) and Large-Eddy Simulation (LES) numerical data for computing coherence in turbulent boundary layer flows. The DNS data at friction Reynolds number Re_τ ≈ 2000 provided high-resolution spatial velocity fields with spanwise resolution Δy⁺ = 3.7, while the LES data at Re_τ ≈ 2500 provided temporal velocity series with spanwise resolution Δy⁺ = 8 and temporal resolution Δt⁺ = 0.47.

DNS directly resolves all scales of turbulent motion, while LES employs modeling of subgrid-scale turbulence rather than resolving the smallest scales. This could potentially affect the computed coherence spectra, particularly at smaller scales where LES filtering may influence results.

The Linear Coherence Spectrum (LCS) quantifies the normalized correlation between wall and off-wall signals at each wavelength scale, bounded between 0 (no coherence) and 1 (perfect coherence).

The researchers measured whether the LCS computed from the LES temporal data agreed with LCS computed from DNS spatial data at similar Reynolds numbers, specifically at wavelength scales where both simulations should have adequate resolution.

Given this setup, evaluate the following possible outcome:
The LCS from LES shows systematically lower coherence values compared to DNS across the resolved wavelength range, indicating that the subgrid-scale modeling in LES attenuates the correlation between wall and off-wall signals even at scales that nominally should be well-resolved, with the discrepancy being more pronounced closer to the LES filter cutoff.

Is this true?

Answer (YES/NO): NO